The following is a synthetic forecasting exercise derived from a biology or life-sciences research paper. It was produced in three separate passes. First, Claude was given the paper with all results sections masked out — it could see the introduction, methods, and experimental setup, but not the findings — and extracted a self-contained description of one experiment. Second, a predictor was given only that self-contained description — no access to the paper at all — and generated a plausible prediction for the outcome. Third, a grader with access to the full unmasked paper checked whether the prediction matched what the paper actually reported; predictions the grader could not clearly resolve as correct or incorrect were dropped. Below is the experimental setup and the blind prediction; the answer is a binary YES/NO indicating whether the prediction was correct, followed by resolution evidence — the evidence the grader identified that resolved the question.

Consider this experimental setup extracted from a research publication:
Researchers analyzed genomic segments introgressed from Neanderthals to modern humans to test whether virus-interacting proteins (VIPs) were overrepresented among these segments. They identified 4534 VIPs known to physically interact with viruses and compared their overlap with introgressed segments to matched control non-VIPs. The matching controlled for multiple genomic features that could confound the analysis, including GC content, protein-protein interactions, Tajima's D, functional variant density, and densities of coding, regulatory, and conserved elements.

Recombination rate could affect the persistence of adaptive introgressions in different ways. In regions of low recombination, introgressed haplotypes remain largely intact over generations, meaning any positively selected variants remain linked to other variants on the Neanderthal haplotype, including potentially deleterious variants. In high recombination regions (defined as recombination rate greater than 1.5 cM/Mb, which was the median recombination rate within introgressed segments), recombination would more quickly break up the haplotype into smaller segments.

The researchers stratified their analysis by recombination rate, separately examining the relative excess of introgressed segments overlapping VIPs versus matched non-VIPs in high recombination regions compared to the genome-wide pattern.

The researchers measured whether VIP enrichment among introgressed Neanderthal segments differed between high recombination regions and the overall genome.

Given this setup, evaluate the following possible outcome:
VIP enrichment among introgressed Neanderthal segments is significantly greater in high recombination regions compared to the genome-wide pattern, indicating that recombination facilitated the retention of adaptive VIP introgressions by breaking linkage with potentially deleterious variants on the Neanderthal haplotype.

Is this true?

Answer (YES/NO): YES